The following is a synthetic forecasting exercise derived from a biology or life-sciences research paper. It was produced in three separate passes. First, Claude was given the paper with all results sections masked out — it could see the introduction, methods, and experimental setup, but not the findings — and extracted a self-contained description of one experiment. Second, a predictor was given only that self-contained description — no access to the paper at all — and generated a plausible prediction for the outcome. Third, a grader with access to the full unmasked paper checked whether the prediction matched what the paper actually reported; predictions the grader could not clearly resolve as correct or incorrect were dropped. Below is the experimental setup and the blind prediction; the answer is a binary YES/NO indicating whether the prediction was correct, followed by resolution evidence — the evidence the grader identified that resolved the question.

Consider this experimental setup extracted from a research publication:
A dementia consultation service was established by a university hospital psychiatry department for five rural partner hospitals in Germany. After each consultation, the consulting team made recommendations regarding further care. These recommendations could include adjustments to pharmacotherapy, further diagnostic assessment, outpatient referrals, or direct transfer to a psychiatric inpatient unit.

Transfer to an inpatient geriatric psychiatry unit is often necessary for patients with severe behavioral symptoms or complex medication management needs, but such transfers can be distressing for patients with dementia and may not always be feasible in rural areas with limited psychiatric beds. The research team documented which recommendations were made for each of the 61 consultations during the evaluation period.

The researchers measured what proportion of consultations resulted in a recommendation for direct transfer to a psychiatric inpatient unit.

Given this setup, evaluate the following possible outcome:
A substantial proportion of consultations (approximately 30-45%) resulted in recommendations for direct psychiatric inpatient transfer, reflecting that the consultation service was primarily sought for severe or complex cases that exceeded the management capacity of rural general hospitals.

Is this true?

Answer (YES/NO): NO